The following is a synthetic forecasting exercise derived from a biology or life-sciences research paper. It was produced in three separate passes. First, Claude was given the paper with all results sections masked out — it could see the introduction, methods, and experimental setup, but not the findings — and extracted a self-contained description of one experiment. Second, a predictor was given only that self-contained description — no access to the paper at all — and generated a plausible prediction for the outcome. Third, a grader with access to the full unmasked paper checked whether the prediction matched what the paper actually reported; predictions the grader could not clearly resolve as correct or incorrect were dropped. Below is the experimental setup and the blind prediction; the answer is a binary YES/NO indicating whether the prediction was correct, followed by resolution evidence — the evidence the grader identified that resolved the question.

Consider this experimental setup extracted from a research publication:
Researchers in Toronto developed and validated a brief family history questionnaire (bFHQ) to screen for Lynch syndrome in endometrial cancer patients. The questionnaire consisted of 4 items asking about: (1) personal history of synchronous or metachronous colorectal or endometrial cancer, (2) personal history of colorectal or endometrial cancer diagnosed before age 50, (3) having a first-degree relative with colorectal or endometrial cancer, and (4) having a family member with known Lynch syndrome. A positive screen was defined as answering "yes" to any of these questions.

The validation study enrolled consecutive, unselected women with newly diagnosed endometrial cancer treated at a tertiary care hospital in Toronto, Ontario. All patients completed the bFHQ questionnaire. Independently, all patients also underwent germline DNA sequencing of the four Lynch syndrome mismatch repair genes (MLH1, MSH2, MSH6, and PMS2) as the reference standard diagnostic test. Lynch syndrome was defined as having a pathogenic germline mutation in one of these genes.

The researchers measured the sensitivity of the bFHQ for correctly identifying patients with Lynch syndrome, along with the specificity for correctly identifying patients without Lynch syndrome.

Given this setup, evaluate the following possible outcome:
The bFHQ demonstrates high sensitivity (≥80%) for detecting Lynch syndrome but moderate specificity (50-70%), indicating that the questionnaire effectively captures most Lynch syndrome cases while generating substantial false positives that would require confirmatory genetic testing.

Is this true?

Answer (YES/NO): NO